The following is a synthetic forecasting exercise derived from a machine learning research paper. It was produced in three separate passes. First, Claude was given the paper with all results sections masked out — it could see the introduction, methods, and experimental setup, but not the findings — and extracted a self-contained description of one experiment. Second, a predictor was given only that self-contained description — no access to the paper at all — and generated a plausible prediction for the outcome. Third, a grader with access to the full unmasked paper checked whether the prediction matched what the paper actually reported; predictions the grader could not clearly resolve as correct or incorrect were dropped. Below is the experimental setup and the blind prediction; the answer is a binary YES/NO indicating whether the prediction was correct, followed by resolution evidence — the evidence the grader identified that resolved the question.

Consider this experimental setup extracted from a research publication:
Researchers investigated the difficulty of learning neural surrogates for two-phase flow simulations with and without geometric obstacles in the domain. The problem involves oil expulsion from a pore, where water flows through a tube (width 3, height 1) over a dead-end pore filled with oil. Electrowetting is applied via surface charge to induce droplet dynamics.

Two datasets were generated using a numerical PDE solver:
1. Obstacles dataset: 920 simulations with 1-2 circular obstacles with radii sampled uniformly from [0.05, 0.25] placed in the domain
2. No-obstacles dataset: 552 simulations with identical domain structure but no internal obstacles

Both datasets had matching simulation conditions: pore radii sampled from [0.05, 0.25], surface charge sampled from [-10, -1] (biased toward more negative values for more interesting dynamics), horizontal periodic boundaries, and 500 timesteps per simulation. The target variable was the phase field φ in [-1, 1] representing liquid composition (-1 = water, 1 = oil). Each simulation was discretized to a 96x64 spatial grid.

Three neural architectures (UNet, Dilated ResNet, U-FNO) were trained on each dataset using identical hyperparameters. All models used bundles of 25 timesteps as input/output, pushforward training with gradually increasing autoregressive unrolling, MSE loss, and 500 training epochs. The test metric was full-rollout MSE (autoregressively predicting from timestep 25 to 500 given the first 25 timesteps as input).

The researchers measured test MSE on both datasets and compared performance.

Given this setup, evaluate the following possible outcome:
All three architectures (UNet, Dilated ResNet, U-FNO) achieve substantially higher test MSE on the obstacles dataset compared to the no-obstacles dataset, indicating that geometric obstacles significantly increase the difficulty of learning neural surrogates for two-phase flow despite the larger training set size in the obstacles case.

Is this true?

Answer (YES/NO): YES